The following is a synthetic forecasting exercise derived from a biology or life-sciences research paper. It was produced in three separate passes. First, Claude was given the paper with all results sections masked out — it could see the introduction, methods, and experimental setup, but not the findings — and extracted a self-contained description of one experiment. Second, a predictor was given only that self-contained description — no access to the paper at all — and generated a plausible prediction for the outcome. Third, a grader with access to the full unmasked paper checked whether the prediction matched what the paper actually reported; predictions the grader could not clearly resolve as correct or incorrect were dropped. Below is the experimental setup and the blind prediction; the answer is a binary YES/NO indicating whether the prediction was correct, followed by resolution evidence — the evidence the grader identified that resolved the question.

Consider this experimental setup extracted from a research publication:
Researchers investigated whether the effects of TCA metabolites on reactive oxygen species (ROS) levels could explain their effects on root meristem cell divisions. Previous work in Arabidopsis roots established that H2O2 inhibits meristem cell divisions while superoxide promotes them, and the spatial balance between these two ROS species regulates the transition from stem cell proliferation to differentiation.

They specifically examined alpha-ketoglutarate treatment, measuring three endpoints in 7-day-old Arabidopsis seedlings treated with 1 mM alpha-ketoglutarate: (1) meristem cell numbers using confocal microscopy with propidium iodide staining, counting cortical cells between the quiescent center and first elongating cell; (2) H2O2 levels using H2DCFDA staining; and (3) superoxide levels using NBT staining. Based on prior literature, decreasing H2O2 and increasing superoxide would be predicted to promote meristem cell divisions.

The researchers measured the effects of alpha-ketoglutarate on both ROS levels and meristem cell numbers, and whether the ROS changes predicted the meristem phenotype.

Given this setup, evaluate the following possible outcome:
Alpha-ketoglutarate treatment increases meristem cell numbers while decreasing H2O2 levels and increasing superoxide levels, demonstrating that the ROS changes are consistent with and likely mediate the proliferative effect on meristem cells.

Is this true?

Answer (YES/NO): NO